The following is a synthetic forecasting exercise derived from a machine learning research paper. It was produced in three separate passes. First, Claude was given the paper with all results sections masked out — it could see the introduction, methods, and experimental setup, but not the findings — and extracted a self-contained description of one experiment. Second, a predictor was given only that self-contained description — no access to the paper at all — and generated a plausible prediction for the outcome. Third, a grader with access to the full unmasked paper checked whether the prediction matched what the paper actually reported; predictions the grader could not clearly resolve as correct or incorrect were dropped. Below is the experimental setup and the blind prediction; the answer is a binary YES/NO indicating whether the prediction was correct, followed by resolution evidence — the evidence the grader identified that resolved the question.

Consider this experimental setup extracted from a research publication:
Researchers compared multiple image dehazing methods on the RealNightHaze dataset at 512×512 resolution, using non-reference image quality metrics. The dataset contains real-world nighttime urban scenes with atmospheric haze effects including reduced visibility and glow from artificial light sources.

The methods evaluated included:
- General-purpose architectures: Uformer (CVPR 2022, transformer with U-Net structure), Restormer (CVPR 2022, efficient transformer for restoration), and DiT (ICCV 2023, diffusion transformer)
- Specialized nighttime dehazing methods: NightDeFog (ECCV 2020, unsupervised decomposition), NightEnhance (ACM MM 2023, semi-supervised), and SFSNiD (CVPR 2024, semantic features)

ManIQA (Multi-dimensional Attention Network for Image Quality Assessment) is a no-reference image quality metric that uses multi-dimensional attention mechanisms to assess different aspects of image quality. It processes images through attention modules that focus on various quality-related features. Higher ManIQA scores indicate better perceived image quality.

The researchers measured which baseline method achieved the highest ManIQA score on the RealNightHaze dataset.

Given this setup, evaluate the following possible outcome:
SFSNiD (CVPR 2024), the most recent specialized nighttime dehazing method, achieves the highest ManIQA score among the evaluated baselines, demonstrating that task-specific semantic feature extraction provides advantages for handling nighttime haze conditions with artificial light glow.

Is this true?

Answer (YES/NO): NO